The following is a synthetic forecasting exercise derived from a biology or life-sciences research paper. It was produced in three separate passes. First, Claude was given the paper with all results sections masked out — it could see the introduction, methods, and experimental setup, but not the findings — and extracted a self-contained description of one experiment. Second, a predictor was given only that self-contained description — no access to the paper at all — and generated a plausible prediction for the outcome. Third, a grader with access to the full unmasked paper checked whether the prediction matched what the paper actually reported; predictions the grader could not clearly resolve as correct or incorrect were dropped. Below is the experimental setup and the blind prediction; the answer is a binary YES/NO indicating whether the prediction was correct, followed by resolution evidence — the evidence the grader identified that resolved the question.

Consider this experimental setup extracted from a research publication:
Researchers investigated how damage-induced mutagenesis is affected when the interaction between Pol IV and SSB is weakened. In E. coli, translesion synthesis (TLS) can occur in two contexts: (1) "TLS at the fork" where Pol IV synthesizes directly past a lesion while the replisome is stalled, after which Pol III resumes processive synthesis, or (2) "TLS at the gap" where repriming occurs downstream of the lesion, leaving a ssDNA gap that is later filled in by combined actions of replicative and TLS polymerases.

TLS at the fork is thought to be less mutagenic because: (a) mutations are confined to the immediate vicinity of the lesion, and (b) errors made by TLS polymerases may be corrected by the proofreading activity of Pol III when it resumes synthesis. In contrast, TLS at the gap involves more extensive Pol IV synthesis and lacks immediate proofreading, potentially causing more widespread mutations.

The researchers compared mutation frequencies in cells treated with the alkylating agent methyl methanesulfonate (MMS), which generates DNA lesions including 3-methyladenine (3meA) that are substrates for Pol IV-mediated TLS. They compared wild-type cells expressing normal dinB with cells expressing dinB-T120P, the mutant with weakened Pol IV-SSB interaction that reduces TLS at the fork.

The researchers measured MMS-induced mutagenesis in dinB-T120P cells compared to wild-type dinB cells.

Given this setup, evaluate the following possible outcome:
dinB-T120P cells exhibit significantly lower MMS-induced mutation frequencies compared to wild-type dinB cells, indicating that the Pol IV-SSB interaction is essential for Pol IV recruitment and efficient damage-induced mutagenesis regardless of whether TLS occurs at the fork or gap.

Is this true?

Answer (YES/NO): NO